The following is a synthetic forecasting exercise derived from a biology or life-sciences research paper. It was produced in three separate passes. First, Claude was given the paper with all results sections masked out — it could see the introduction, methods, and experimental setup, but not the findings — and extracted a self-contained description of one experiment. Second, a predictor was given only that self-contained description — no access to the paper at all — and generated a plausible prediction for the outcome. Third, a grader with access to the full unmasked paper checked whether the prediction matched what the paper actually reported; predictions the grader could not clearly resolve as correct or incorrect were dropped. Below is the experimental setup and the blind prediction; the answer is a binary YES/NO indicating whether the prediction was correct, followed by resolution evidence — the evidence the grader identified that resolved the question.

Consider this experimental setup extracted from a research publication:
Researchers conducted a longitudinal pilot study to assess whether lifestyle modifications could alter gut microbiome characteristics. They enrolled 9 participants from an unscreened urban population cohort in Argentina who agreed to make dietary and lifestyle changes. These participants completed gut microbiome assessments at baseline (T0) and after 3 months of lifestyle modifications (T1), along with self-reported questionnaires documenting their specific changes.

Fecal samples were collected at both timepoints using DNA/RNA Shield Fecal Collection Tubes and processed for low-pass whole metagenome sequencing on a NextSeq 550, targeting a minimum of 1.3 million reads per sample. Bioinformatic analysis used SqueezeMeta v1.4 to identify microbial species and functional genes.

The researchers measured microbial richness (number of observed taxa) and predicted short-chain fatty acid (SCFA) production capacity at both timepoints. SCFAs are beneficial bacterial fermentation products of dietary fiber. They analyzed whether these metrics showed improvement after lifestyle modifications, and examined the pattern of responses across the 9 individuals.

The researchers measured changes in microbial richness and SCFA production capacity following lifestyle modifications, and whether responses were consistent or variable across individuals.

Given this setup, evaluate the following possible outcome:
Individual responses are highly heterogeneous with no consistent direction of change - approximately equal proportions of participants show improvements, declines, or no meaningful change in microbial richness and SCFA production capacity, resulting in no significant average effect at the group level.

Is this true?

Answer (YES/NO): NO